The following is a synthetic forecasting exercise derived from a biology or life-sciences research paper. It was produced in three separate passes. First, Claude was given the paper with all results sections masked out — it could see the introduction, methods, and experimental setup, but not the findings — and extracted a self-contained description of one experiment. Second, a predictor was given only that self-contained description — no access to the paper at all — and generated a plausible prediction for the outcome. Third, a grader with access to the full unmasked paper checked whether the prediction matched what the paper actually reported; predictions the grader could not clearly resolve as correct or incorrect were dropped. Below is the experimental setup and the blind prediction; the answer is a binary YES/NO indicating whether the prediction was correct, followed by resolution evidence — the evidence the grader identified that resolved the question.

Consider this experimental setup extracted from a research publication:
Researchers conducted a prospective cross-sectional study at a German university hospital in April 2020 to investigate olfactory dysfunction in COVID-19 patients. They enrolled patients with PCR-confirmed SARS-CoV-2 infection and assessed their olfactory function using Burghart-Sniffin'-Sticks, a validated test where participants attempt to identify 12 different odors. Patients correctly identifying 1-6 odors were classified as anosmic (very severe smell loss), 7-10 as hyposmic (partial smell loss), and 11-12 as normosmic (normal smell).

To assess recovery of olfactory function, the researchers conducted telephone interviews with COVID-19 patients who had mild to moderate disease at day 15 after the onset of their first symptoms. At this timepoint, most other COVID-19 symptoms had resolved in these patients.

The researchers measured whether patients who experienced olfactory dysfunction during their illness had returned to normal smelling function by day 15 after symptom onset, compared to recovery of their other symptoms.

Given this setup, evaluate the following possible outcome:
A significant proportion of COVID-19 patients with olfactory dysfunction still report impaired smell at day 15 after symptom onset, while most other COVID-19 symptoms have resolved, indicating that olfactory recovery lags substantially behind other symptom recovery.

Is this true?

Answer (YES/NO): YES